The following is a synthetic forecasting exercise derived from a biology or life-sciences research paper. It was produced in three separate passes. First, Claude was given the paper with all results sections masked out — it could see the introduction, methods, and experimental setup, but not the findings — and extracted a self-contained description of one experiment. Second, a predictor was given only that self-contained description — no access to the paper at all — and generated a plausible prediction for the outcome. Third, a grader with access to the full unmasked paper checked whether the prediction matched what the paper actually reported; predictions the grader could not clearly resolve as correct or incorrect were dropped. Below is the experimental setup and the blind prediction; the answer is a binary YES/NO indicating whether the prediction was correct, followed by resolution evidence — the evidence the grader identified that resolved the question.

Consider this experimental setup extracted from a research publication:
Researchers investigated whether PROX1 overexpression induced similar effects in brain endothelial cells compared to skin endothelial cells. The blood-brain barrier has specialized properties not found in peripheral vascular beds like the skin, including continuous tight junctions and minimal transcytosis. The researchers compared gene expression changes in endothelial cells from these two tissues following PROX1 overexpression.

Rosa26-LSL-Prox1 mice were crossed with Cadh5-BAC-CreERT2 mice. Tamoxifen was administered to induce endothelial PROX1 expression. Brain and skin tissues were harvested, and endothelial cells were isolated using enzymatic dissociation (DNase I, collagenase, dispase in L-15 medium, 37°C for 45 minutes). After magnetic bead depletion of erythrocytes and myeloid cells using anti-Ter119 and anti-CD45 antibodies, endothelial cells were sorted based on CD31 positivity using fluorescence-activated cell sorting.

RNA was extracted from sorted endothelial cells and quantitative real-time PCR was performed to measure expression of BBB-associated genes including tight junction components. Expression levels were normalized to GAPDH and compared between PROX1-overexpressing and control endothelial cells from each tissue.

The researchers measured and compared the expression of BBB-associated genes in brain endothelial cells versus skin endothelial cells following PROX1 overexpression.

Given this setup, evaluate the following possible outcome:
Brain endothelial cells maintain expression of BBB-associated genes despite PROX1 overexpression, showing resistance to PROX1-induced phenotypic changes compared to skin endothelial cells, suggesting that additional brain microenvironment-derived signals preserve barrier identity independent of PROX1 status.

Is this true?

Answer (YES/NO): NO